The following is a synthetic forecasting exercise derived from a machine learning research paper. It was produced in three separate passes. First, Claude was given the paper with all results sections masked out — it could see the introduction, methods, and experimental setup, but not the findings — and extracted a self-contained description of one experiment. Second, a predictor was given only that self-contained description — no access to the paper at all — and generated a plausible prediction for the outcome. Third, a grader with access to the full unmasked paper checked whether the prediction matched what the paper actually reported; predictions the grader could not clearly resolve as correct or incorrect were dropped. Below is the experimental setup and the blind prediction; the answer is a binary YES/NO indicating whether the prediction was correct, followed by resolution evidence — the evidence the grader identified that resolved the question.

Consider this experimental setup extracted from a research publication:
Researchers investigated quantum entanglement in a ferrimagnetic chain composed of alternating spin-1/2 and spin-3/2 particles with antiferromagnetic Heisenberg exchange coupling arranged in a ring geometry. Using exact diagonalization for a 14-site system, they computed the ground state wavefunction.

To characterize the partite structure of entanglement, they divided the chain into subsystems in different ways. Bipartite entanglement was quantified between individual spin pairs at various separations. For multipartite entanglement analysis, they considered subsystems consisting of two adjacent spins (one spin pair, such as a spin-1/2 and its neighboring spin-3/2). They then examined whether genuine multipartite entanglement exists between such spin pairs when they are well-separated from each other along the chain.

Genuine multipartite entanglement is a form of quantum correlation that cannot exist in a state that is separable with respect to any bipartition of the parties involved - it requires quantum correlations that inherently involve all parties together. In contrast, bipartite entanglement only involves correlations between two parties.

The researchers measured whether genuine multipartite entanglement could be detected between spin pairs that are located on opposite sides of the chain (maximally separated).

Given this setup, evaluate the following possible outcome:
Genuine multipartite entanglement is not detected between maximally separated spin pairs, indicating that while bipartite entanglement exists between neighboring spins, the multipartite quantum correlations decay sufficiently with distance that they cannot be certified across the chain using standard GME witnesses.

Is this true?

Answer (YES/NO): NO